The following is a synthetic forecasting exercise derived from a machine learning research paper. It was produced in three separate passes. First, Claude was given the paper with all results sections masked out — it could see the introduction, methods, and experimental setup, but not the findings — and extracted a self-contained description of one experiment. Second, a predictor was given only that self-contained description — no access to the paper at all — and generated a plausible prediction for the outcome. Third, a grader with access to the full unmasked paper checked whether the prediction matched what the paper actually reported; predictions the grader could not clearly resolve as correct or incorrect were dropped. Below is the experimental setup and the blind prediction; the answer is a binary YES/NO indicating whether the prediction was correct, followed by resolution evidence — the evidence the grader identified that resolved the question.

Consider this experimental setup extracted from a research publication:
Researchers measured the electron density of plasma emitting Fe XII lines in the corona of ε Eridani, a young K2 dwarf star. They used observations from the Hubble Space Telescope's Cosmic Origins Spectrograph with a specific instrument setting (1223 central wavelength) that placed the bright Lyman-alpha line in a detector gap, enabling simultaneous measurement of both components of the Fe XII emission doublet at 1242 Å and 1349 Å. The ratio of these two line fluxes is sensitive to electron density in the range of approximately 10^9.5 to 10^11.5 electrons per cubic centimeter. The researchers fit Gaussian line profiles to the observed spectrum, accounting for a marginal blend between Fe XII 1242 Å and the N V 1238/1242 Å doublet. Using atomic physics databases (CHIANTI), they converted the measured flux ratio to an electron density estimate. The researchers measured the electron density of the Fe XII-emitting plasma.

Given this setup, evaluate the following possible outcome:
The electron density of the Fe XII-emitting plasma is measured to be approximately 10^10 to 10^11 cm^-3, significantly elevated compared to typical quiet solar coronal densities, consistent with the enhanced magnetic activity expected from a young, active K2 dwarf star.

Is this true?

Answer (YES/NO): YES